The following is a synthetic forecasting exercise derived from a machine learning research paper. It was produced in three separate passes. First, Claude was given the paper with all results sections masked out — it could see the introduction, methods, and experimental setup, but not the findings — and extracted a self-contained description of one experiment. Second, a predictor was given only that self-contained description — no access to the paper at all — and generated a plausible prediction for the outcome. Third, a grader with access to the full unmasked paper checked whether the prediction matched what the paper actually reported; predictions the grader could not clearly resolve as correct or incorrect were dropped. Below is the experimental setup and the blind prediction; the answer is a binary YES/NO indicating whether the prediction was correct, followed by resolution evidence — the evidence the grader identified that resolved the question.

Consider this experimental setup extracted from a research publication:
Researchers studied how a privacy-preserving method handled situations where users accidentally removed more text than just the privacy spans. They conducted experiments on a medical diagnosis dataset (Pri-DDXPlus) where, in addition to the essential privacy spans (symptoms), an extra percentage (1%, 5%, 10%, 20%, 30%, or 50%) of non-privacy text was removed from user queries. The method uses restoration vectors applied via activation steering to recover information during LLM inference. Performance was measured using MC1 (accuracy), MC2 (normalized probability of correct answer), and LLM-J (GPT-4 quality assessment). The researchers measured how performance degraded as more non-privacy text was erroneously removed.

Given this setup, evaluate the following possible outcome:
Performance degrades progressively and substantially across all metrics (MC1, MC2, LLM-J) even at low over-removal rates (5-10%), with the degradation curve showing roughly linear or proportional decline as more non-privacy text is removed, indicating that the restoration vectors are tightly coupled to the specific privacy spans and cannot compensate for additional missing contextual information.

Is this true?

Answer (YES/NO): NO